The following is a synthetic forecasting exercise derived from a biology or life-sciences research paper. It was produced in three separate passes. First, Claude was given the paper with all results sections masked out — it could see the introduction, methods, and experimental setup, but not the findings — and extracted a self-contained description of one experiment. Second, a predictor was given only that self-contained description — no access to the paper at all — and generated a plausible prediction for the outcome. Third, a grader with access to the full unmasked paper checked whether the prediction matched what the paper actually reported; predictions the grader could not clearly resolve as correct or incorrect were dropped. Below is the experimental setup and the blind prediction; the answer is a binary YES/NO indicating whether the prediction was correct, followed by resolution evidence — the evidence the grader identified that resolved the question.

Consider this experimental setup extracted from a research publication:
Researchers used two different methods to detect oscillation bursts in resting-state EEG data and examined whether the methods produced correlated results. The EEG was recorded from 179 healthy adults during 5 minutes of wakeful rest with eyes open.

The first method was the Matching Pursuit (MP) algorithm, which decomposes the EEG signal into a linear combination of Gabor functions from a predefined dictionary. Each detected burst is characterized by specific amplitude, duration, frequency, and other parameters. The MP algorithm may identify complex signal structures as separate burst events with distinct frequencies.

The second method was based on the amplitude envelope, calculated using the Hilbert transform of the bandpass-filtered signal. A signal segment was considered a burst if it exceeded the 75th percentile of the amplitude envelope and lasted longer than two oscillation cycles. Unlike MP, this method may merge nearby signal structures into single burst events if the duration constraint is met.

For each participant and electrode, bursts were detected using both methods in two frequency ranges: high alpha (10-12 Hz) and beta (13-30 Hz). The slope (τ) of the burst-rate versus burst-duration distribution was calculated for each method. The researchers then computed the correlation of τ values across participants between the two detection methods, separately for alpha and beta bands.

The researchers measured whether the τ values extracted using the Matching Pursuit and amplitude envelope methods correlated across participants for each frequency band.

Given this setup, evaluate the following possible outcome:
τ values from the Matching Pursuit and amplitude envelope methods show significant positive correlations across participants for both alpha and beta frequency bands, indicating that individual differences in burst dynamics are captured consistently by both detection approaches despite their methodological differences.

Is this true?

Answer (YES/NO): NO